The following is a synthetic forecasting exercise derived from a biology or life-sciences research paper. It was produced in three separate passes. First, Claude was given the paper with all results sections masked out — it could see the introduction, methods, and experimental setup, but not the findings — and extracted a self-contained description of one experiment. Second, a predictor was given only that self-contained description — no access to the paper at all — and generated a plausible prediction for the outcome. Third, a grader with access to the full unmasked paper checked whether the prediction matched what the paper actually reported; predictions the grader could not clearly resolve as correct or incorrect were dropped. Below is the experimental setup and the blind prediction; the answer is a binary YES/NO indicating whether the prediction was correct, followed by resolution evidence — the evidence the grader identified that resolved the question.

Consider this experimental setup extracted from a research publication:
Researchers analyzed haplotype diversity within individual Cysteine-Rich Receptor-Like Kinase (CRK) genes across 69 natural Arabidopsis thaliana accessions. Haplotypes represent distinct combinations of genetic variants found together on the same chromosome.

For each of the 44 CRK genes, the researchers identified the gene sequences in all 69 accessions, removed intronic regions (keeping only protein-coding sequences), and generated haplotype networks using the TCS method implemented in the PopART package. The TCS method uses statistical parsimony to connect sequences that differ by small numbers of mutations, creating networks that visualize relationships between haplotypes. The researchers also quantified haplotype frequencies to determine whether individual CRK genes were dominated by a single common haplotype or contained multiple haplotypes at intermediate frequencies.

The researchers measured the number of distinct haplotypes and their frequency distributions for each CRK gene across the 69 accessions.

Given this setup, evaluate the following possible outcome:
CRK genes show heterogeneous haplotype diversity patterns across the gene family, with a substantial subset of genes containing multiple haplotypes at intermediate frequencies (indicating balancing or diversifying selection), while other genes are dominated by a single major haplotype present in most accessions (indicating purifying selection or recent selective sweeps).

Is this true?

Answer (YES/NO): NO